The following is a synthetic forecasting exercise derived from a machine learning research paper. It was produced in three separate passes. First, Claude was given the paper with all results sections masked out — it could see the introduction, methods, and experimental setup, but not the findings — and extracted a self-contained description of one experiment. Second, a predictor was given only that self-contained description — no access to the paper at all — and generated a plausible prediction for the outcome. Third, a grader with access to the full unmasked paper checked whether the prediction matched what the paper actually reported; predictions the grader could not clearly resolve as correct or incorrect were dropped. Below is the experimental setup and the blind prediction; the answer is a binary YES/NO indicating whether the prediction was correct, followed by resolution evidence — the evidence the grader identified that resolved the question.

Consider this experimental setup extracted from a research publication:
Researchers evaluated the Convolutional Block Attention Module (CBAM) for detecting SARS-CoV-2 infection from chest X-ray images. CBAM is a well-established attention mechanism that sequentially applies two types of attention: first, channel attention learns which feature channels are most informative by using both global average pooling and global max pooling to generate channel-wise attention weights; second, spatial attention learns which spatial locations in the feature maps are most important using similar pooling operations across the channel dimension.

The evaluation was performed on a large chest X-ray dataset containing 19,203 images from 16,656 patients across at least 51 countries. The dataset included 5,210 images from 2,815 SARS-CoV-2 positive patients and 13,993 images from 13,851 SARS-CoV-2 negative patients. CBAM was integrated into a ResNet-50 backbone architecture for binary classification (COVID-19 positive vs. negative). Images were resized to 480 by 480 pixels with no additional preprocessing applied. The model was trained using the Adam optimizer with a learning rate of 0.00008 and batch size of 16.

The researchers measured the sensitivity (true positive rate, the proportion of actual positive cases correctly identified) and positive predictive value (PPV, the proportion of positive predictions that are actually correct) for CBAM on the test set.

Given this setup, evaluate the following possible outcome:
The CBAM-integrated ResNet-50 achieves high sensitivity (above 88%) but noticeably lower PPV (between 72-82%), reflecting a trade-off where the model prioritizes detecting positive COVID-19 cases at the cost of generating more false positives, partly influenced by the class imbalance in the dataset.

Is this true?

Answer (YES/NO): NO